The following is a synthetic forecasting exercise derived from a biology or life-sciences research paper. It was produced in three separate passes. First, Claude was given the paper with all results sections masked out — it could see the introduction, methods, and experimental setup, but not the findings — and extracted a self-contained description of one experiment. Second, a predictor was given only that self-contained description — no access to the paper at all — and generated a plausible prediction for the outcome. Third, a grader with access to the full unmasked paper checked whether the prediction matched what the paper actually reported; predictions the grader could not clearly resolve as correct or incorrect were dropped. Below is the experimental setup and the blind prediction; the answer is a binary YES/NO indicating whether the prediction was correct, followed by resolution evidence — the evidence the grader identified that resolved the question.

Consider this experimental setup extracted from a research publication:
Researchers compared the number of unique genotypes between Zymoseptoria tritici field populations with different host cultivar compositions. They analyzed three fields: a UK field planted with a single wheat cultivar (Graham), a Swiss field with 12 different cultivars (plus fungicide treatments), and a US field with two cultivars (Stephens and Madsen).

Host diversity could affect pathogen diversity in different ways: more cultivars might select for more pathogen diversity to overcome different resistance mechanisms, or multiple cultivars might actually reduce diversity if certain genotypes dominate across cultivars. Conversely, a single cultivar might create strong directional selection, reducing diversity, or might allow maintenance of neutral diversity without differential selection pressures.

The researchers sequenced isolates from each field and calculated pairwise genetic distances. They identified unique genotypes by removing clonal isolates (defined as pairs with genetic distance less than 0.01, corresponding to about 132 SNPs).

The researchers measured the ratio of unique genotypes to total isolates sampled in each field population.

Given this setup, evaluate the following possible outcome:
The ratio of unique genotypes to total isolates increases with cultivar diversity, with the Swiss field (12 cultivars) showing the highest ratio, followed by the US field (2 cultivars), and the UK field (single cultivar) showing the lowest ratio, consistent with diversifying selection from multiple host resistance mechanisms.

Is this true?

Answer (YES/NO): NO